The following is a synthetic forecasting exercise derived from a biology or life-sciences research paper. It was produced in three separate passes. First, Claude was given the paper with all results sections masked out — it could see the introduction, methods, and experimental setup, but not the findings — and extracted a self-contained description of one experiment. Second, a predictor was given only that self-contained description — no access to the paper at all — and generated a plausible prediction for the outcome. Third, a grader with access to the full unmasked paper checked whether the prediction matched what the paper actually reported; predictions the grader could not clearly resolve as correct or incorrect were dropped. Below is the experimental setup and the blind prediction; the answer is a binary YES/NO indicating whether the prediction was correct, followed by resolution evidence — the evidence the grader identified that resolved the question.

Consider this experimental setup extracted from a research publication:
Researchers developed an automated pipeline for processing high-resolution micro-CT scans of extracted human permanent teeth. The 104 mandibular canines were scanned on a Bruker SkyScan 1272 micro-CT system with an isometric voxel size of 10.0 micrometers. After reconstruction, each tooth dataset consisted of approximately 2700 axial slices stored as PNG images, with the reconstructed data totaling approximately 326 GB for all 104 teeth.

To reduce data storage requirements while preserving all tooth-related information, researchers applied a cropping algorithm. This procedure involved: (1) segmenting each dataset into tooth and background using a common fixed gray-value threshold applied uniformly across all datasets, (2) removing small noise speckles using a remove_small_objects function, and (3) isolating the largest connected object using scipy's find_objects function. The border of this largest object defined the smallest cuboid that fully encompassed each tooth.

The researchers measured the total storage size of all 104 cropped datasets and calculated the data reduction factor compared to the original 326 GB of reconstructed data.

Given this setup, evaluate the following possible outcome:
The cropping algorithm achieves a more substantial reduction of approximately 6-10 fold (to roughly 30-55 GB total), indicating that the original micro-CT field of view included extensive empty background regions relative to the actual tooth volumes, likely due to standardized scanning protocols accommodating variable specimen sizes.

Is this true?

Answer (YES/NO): NO